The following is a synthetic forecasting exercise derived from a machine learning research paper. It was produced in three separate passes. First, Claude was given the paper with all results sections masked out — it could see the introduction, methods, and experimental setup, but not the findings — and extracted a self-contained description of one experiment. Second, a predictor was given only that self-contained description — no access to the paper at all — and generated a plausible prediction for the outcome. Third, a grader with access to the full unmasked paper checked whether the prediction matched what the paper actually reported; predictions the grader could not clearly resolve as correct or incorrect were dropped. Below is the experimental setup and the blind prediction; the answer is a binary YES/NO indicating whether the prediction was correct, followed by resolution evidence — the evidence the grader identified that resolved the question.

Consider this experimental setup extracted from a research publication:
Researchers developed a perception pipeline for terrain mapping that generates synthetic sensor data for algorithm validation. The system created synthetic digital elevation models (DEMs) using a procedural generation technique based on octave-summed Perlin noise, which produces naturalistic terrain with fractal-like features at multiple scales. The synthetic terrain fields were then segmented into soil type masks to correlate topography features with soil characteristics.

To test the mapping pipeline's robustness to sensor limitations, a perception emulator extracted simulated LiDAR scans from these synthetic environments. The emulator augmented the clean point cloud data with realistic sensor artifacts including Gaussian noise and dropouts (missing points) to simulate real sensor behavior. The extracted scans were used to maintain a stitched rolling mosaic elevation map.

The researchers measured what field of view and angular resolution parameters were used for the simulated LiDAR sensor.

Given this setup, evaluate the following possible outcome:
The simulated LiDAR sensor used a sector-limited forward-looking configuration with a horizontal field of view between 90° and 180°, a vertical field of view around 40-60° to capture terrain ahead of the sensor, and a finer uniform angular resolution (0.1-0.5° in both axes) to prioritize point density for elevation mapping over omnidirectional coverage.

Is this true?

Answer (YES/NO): NO